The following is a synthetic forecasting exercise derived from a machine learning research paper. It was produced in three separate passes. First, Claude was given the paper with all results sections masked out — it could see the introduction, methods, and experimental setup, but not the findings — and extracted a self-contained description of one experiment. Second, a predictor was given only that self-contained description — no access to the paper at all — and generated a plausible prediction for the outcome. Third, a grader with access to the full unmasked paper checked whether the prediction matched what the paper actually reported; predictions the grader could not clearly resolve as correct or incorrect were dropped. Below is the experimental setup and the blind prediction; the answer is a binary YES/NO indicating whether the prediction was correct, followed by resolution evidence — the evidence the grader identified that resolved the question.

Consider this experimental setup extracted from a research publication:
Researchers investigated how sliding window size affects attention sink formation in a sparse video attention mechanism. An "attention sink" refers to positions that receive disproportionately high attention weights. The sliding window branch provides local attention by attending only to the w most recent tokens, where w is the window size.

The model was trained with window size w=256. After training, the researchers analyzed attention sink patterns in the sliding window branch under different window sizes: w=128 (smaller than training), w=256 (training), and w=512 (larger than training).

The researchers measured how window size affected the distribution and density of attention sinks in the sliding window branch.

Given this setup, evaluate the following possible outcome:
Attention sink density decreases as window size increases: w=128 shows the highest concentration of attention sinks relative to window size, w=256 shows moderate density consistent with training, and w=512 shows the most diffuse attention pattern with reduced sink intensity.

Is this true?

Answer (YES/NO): YES